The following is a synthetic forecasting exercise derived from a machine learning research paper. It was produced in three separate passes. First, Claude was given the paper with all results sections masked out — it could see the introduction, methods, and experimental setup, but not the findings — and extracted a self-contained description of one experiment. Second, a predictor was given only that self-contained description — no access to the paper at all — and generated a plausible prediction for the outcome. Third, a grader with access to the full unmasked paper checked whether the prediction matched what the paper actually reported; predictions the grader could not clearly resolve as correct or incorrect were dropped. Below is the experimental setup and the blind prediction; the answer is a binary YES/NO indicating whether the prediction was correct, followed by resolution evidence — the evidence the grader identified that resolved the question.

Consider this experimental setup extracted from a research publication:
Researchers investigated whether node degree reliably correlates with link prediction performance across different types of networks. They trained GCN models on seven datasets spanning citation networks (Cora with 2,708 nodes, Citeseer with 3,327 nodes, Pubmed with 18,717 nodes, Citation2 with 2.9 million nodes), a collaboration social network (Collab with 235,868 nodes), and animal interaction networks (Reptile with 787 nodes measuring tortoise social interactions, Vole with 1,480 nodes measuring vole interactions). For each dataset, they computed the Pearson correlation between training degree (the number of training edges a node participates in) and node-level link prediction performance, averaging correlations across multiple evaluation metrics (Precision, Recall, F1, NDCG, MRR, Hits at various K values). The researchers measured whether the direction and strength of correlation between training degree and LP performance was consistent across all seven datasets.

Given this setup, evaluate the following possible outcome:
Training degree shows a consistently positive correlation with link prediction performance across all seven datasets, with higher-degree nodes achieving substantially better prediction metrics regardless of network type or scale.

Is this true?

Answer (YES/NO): NO